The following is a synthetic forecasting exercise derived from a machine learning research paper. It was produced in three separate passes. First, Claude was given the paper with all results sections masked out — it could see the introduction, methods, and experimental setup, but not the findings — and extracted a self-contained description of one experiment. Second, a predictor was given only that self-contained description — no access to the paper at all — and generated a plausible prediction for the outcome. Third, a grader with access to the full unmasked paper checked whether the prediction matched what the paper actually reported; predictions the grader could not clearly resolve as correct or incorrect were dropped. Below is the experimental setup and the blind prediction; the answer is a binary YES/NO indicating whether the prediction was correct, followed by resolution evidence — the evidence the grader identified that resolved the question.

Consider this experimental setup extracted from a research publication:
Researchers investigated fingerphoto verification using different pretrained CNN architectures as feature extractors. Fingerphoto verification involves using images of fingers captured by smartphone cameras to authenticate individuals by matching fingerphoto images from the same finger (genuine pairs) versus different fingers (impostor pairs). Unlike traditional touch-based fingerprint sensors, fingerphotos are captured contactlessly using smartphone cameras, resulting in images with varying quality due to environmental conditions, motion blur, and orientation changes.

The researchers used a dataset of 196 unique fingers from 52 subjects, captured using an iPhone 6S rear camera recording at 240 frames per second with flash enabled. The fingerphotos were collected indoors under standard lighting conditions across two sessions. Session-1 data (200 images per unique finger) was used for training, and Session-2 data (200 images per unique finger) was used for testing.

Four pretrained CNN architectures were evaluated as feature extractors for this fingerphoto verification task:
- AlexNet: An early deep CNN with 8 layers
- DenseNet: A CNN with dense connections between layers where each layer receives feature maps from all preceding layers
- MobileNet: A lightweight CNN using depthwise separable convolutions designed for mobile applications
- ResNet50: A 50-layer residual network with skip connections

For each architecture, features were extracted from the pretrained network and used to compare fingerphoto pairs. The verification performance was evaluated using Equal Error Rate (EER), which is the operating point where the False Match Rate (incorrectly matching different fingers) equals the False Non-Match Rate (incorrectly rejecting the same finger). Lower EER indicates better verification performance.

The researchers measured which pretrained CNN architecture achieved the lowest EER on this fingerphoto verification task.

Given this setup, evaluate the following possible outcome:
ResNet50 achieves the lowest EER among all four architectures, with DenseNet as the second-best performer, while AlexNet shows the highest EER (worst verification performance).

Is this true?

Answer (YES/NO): NO